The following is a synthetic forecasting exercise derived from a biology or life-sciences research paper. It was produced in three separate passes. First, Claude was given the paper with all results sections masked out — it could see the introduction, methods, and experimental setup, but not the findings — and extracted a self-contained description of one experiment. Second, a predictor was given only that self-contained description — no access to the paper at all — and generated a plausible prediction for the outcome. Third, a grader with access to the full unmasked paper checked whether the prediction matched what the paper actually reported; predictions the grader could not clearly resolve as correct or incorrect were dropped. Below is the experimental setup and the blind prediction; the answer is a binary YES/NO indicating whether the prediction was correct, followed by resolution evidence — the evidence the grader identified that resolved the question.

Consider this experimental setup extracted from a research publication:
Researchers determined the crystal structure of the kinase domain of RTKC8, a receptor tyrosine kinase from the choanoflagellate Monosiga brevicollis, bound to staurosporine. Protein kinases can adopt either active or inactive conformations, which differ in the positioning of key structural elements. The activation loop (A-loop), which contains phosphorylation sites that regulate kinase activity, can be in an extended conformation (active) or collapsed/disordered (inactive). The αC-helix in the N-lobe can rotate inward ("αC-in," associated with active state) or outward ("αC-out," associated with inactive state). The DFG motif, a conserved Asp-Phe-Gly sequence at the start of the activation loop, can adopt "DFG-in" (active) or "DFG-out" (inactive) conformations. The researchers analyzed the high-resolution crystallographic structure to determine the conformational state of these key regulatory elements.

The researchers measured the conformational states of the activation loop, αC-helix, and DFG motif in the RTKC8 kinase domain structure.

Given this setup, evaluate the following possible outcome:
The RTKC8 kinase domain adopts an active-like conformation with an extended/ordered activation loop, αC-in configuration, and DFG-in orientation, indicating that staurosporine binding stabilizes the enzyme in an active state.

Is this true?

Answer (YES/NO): YES